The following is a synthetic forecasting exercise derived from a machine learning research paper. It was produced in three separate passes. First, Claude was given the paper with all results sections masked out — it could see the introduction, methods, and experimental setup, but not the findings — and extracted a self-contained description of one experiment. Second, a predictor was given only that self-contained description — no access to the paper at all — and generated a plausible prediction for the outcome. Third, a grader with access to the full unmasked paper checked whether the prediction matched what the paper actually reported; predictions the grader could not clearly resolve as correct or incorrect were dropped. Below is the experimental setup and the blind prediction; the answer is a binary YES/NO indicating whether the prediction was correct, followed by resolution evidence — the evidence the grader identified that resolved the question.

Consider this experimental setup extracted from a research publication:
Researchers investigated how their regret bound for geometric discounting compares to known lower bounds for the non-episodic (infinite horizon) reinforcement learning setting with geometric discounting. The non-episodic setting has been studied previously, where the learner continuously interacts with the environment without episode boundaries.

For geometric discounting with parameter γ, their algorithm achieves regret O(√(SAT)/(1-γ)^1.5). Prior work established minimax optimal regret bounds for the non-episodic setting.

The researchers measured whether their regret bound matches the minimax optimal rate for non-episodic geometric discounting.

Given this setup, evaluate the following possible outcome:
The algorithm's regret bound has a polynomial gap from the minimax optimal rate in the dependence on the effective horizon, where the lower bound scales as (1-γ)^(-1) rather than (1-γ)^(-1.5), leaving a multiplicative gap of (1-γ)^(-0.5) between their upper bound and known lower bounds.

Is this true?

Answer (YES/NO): NO